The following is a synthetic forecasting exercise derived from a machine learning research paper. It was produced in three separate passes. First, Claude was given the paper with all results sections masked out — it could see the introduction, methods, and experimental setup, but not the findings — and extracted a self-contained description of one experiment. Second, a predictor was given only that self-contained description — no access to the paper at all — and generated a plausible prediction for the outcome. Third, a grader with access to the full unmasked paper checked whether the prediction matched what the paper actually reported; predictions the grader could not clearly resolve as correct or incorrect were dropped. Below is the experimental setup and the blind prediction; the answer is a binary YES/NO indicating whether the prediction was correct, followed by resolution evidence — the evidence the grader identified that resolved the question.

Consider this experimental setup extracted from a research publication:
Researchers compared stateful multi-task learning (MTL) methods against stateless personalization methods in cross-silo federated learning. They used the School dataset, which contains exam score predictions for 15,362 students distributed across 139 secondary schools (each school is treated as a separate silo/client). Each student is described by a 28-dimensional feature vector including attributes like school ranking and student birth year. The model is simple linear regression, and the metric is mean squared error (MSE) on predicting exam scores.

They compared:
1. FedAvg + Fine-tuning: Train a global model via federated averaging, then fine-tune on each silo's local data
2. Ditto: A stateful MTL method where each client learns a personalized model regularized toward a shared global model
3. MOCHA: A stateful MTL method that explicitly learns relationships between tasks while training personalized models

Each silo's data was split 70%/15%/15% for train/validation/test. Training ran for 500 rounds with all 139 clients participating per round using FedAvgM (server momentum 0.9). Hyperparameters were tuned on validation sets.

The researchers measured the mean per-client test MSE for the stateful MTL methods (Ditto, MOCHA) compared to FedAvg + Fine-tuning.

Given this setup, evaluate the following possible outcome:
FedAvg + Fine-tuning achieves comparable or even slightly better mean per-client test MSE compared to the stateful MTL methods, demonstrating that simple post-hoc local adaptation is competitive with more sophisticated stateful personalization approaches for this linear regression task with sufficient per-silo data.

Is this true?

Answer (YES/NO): YES